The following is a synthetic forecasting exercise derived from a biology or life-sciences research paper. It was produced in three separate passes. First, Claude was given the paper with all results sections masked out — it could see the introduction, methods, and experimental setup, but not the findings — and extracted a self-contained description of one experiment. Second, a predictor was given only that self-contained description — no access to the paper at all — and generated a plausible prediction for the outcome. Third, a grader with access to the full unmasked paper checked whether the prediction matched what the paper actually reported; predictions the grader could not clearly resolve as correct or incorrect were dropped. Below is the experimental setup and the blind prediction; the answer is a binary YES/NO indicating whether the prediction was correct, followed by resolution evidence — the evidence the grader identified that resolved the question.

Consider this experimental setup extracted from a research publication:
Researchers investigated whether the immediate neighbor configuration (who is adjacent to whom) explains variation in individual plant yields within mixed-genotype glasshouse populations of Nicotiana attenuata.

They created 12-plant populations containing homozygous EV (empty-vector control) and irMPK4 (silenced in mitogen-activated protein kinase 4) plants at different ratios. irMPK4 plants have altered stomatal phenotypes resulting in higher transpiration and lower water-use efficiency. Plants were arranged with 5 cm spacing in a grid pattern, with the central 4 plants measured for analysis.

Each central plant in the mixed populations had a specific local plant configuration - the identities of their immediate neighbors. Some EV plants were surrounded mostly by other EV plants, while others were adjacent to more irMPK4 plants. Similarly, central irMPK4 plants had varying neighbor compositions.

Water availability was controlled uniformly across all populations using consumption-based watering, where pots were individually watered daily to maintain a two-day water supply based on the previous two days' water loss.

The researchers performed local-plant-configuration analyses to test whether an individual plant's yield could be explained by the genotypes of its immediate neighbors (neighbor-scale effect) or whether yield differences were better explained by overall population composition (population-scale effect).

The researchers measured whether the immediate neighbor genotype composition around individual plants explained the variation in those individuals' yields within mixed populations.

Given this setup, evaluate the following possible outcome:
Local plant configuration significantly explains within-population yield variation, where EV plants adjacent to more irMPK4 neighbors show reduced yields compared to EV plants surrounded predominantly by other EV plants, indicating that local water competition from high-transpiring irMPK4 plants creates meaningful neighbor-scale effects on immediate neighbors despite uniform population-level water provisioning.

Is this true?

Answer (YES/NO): NO